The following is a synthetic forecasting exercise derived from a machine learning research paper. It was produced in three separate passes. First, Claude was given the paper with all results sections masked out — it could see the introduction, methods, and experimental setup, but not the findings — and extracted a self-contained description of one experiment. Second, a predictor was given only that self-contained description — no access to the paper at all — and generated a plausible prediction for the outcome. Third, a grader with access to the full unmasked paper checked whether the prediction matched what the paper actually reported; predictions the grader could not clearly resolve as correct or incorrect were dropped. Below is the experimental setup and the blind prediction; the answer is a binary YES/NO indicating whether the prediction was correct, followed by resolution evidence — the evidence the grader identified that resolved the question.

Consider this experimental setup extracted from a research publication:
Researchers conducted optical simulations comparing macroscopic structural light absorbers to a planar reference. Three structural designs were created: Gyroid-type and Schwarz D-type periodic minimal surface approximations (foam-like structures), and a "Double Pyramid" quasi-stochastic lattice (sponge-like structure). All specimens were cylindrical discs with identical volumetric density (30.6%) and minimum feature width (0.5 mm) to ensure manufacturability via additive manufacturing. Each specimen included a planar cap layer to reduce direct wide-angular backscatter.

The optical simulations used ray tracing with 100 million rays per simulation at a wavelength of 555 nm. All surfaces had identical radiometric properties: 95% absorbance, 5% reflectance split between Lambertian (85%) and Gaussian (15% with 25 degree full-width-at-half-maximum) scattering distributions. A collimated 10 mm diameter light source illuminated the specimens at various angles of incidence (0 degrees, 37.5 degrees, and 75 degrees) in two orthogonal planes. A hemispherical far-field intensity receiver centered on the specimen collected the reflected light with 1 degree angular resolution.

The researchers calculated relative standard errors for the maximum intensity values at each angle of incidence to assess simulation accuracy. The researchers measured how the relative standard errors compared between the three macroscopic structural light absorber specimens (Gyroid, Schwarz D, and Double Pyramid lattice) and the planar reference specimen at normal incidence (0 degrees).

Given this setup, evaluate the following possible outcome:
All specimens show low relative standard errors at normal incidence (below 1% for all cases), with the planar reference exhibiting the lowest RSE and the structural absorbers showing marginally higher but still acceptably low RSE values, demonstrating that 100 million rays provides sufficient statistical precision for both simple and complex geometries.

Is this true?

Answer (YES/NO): YES